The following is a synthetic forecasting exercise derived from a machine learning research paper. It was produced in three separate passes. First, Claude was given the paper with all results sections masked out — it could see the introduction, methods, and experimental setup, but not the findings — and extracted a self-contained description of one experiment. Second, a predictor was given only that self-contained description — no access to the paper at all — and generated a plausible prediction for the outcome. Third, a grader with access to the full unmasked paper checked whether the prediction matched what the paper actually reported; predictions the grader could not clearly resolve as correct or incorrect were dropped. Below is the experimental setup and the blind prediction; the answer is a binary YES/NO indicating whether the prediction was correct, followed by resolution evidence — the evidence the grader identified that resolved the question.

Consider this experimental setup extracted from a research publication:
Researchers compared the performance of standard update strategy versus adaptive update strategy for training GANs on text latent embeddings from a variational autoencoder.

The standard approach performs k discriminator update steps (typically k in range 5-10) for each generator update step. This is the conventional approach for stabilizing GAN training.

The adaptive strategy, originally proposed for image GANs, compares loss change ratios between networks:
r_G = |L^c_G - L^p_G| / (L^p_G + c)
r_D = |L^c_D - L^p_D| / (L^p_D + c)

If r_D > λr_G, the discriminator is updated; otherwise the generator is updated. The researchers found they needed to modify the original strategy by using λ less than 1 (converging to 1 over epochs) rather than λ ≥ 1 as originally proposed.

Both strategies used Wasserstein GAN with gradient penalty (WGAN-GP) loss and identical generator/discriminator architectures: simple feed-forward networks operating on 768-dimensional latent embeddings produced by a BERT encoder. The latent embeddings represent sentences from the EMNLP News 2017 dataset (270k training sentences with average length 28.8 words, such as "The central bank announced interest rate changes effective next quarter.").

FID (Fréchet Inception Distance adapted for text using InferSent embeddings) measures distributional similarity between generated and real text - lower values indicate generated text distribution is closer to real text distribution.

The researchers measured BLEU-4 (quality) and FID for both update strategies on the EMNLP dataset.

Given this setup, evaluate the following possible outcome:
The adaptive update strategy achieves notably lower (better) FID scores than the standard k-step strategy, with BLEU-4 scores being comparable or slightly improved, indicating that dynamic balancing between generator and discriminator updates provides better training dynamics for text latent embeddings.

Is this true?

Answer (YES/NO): YES